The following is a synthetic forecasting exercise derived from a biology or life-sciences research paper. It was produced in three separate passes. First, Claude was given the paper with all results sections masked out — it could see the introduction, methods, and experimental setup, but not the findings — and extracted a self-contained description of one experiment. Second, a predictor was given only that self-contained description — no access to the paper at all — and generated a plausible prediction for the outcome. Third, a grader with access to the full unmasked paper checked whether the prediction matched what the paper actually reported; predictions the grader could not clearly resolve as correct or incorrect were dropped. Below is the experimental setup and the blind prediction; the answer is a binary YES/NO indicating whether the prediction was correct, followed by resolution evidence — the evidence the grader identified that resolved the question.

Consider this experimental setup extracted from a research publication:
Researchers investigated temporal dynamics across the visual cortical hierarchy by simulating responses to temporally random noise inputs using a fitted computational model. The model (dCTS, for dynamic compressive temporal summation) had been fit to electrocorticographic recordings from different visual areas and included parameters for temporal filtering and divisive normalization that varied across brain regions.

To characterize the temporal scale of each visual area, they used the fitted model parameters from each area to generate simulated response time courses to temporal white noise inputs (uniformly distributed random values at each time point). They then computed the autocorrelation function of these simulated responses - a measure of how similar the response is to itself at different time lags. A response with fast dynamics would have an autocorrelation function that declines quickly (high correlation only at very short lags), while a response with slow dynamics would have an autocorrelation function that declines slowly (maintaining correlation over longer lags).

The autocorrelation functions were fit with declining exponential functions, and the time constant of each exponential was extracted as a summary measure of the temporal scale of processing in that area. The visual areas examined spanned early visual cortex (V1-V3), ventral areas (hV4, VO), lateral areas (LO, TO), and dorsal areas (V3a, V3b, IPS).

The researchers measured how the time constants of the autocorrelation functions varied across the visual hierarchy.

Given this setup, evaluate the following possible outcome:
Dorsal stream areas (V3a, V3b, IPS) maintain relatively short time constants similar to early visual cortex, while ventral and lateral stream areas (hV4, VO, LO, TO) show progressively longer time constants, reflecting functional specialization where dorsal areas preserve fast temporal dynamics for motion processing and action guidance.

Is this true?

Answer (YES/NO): NO